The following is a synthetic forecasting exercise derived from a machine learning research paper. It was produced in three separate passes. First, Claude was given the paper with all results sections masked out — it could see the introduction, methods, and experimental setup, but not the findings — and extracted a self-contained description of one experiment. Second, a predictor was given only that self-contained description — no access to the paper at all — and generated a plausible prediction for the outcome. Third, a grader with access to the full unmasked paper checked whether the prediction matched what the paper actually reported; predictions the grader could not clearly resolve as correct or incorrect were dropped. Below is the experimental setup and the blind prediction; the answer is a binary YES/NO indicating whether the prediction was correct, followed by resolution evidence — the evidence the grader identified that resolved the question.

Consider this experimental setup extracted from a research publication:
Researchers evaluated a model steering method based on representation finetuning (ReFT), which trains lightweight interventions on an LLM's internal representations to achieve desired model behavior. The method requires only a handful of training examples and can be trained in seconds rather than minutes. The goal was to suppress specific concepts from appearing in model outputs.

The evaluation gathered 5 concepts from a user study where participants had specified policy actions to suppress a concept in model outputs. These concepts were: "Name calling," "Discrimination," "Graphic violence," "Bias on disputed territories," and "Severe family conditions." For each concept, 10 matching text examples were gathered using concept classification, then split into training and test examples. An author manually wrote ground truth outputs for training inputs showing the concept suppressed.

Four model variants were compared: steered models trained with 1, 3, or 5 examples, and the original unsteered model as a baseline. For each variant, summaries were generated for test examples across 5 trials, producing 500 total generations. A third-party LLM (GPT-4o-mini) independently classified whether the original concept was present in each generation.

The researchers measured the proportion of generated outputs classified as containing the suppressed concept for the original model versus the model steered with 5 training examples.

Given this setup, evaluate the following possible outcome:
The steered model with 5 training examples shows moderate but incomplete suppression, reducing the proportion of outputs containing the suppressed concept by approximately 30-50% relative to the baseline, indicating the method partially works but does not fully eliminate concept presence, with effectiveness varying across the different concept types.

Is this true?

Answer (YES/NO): NO